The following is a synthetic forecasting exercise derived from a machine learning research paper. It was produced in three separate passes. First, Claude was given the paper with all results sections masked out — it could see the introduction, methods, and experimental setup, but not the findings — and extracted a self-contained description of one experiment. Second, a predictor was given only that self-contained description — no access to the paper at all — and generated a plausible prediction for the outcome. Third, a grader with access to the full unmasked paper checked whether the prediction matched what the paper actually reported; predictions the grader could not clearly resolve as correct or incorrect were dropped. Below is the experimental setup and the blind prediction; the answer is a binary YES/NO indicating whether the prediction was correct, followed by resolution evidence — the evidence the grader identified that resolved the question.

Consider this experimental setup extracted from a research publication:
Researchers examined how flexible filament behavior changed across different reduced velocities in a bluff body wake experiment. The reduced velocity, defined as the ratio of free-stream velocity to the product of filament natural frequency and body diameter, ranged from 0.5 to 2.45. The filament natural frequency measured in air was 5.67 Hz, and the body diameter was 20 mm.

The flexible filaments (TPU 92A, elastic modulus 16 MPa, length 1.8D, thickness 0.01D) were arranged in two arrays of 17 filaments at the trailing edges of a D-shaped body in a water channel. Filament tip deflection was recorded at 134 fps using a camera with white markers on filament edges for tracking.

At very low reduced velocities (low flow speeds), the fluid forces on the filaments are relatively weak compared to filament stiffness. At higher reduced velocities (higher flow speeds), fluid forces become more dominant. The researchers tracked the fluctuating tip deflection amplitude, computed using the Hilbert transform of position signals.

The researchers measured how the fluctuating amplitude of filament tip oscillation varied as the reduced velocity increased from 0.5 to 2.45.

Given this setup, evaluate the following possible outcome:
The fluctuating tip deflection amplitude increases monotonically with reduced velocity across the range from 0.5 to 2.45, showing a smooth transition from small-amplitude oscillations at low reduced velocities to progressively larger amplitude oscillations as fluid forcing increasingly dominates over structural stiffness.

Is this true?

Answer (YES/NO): NO